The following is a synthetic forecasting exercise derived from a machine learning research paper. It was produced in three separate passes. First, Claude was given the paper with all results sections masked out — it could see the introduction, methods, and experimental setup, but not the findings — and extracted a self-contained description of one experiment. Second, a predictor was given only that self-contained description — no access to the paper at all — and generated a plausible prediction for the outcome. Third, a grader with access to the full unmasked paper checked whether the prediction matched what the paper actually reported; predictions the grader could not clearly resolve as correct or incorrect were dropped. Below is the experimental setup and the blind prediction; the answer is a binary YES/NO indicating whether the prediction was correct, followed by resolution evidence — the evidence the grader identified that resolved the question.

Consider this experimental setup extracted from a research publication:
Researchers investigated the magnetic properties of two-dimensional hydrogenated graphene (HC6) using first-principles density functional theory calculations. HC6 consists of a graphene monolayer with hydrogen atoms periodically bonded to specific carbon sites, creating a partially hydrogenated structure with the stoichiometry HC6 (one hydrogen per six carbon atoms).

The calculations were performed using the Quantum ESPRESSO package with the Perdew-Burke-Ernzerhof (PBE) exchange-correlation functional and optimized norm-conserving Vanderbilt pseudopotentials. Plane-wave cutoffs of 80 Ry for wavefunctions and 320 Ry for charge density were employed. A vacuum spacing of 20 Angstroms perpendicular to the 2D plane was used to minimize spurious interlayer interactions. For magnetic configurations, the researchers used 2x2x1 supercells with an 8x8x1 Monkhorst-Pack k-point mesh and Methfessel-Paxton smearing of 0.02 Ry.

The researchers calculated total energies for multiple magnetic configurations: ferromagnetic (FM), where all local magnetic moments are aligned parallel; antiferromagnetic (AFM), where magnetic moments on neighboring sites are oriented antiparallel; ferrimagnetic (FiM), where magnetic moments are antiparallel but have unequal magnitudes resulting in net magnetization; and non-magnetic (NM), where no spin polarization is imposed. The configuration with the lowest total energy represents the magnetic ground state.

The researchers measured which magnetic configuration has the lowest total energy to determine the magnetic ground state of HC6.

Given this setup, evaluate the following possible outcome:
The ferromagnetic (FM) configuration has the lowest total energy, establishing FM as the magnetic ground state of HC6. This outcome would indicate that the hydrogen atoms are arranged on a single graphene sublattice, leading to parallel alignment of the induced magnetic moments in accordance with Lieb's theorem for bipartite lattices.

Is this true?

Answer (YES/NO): NO